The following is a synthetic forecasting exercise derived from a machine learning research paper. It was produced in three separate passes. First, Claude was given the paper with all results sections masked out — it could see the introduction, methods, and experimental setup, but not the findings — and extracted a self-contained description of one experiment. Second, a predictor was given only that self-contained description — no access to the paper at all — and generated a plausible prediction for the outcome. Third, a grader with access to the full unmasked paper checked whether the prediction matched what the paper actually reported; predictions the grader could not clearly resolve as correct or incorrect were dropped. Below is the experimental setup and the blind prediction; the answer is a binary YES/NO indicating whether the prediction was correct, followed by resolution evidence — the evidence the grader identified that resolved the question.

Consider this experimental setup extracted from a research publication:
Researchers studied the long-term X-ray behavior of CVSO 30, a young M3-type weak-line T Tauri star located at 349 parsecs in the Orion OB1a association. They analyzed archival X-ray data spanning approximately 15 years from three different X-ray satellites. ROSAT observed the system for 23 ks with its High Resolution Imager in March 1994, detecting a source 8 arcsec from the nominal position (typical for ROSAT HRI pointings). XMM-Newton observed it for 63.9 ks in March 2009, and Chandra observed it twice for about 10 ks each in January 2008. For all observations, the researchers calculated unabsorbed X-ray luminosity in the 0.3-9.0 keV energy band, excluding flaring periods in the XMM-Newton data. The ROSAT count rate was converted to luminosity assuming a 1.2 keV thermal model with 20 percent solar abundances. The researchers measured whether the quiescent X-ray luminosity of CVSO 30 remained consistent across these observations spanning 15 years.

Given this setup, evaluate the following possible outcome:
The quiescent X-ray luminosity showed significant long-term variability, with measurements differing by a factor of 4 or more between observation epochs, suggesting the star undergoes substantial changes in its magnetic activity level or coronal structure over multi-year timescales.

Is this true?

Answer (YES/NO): NO